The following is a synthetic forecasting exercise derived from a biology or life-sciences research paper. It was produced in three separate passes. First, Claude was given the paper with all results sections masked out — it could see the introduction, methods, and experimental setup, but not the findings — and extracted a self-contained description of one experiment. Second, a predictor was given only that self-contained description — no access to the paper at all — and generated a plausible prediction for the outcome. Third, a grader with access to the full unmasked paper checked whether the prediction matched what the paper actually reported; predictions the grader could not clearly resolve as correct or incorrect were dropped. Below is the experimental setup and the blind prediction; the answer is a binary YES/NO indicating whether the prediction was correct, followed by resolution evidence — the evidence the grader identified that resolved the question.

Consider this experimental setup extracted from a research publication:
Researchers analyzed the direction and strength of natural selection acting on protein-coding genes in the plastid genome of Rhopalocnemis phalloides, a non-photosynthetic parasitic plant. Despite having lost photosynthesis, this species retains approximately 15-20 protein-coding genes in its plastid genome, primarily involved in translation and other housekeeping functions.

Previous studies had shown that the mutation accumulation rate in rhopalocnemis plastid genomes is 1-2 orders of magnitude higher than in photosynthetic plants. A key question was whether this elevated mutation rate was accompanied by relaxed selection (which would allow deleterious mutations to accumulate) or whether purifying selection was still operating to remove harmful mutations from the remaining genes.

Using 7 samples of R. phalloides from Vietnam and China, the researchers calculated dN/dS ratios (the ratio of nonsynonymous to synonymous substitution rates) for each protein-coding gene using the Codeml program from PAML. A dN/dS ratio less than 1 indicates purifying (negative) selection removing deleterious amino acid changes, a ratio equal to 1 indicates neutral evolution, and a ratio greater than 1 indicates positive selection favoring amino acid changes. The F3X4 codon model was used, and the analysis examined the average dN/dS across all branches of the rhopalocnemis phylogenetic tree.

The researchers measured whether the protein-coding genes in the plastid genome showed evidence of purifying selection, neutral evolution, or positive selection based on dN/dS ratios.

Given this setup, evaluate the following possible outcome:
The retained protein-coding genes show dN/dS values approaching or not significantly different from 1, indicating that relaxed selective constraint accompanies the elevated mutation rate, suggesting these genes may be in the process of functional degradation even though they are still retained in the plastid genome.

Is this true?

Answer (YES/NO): NO